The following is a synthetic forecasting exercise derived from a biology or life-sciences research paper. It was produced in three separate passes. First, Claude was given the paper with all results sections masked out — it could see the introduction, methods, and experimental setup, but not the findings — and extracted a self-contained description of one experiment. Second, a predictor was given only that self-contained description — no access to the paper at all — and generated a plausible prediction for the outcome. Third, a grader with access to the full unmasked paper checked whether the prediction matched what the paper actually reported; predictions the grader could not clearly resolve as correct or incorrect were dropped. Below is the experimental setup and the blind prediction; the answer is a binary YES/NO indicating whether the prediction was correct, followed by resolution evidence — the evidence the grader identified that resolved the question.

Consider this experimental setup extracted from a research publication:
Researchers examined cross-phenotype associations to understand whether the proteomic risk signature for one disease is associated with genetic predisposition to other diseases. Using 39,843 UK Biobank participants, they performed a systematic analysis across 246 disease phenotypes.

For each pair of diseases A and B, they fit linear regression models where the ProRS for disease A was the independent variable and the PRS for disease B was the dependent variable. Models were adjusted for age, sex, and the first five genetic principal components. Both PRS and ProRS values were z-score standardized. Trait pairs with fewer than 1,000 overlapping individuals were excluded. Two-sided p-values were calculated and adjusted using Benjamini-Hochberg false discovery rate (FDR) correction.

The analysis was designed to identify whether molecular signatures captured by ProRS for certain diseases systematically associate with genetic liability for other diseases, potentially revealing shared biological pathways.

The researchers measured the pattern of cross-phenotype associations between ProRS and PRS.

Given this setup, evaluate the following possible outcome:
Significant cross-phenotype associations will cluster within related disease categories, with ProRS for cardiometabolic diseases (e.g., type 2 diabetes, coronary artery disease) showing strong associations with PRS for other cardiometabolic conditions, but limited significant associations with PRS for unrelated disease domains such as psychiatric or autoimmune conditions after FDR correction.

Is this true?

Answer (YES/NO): NO